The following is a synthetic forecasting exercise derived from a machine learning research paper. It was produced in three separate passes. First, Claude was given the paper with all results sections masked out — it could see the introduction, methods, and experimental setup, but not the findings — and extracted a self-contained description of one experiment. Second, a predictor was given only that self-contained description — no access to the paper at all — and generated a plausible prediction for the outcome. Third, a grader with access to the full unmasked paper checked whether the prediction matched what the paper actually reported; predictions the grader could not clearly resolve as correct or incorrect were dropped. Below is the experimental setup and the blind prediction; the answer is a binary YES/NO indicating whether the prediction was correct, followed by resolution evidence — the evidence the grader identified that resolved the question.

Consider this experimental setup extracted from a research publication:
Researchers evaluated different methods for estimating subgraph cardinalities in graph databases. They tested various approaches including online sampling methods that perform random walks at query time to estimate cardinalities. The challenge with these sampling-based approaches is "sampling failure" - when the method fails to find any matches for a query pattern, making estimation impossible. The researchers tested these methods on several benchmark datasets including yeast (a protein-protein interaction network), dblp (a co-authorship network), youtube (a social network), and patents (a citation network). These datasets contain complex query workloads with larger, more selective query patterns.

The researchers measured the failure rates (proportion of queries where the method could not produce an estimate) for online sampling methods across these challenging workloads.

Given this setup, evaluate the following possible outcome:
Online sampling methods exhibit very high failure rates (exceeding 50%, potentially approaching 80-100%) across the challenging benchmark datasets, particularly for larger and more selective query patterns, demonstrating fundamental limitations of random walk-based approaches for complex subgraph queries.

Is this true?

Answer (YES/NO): NO